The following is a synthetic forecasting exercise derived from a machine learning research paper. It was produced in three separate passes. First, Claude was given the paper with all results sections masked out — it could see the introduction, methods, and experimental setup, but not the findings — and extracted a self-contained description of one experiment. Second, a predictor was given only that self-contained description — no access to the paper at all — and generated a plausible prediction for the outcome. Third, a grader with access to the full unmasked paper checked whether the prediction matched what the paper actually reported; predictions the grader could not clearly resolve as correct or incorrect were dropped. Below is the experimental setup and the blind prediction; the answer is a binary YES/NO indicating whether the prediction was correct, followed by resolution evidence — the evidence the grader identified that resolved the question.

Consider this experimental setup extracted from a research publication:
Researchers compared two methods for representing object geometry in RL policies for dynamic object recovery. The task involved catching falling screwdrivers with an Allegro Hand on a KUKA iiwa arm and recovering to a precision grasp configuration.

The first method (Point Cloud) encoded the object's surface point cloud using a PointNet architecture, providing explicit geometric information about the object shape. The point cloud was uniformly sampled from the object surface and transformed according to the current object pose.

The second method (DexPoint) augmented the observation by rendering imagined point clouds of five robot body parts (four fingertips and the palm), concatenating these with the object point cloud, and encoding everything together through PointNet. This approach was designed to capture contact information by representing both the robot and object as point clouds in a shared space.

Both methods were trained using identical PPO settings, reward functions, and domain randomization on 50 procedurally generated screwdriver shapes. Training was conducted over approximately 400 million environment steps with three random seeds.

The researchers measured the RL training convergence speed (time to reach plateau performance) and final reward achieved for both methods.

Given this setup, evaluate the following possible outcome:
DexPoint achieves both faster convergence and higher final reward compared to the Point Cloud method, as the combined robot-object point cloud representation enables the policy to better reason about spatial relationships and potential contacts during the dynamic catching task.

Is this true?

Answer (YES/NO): NO